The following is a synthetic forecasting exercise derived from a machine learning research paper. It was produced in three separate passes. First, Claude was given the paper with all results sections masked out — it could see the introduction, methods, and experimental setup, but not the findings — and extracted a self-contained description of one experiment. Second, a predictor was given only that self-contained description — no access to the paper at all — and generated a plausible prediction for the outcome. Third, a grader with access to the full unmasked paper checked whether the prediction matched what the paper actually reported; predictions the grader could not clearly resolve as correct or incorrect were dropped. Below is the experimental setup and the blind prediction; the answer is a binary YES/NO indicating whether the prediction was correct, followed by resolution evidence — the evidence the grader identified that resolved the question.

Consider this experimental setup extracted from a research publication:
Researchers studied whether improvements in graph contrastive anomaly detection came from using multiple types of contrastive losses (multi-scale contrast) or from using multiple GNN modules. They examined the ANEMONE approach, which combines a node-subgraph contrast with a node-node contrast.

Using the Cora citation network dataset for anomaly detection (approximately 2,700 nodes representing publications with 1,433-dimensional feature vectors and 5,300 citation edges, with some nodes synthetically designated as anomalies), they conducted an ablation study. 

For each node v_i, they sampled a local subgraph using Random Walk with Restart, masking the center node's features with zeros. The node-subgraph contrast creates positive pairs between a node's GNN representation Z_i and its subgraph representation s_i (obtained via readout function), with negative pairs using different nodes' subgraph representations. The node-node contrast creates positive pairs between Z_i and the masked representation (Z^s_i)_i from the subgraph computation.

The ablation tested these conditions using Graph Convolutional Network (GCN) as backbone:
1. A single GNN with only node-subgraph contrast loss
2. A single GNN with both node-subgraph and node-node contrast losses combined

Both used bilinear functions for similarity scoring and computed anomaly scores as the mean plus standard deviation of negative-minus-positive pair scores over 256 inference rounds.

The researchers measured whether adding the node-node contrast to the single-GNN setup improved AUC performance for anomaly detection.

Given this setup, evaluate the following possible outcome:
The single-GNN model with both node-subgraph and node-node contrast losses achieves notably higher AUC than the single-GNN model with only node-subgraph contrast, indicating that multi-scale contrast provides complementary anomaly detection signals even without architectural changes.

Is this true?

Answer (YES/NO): NO